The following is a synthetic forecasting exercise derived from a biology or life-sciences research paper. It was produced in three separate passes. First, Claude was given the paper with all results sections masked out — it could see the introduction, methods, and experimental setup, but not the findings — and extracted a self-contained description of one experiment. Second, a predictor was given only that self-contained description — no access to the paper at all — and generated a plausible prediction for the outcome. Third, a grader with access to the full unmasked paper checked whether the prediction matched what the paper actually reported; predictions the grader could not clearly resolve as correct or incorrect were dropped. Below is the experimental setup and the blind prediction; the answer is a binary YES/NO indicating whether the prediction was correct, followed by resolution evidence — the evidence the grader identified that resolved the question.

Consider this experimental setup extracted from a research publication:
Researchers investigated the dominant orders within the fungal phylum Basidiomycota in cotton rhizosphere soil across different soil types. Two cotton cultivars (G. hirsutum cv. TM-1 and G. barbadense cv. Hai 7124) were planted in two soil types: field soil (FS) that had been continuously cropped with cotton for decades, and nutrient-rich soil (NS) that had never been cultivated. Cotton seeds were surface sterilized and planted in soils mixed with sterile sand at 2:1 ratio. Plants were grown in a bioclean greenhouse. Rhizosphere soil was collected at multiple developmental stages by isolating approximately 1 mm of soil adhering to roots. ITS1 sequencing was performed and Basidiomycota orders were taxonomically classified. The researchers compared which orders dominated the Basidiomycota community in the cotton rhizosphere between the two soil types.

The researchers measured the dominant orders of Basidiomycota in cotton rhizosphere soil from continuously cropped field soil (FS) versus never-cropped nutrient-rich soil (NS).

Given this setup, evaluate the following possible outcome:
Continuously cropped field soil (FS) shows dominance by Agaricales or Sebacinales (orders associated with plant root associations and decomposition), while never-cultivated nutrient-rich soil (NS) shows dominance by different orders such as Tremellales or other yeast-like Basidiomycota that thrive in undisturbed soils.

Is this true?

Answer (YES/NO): NO